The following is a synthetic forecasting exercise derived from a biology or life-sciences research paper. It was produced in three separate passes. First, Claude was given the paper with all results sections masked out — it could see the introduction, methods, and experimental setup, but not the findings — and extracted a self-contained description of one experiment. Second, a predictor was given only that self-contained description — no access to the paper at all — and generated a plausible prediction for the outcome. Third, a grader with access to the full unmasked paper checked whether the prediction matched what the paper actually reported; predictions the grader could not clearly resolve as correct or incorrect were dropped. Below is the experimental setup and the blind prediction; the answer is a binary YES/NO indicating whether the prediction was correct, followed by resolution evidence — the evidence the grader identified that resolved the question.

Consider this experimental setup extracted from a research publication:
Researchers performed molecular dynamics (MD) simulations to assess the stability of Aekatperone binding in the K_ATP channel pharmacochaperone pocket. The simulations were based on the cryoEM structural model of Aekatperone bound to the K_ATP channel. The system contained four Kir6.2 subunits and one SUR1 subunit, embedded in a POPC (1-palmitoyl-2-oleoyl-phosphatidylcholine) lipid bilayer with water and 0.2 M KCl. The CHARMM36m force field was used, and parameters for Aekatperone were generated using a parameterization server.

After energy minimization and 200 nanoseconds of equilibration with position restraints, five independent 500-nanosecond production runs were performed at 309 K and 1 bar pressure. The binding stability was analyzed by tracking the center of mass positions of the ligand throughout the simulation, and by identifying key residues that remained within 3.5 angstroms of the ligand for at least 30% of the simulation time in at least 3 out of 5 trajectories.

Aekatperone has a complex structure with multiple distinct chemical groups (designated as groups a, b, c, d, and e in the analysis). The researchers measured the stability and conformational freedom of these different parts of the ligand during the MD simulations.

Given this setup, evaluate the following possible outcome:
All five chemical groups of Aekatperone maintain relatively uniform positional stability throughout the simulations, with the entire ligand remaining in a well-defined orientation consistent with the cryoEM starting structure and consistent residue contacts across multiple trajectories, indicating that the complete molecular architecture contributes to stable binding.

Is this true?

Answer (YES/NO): NO